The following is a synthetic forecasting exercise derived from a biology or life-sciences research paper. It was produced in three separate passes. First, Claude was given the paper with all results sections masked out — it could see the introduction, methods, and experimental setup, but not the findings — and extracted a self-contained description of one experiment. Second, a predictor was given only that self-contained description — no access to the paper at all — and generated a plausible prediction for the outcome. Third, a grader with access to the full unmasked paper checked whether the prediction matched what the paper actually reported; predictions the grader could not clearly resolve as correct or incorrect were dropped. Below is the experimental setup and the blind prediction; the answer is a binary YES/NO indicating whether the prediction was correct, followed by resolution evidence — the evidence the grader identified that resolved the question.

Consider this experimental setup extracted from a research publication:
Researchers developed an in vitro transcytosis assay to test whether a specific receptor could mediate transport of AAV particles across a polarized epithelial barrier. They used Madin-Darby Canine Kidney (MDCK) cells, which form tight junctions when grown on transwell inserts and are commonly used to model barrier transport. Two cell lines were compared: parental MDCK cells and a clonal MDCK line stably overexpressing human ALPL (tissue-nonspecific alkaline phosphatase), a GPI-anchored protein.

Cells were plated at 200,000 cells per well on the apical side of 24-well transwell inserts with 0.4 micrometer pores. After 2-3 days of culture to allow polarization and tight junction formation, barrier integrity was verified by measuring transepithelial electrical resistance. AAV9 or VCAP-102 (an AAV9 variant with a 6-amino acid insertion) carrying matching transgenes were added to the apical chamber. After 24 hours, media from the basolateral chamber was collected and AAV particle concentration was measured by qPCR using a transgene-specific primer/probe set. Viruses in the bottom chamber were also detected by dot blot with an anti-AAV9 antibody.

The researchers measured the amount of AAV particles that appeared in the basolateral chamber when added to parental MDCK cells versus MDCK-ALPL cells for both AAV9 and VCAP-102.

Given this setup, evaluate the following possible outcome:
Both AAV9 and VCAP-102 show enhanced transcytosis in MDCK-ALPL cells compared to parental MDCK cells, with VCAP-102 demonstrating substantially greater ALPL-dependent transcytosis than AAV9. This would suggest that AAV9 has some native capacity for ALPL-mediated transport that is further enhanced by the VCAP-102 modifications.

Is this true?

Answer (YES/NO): NO